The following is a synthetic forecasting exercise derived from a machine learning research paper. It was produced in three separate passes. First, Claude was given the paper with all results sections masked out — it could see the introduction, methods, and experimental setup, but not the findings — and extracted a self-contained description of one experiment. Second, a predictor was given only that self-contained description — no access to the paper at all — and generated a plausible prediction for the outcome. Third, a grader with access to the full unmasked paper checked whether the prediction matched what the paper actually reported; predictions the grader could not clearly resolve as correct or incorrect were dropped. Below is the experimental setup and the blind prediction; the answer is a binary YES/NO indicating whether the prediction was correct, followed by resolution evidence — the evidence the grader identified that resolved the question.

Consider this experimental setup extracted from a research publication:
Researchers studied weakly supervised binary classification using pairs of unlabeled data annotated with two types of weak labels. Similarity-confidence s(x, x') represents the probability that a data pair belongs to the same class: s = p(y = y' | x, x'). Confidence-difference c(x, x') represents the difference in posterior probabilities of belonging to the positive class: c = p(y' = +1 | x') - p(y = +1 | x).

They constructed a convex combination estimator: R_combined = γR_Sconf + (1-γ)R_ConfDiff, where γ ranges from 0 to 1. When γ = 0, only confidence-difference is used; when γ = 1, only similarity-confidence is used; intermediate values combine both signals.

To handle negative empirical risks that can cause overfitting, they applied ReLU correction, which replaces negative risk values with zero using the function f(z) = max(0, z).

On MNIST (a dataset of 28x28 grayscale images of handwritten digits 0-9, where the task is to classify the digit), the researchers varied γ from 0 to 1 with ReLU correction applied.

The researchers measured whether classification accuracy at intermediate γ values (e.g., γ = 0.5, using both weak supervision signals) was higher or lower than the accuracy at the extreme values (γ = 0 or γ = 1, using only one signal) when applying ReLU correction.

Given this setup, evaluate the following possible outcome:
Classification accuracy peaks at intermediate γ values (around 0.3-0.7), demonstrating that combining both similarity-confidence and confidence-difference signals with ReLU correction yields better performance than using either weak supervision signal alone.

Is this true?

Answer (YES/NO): NO